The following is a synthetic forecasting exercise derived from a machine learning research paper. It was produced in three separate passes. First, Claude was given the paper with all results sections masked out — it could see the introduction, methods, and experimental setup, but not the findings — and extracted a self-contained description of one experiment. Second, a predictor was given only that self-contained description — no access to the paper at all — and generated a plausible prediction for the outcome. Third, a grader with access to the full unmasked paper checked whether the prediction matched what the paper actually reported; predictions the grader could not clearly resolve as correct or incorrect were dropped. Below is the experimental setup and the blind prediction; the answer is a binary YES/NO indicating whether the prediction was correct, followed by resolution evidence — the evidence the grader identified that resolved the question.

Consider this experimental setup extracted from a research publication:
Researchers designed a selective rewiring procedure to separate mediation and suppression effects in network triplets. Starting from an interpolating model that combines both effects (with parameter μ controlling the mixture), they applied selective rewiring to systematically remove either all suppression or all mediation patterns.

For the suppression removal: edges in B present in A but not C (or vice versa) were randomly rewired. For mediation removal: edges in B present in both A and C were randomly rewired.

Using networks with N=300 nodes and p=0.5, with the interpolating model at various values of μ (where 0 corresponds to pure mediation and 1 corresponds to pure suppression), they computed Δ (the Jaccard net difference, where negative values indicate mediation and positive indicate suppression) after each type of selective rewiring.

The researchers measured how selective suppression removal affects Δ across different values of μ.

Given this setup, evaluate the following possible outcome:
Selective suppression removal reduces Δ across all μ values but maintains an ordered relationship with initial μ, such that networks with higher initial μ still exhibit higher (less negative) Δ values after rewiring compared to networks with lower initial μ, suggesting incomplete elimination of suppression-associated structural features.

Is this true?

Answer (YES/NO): NO